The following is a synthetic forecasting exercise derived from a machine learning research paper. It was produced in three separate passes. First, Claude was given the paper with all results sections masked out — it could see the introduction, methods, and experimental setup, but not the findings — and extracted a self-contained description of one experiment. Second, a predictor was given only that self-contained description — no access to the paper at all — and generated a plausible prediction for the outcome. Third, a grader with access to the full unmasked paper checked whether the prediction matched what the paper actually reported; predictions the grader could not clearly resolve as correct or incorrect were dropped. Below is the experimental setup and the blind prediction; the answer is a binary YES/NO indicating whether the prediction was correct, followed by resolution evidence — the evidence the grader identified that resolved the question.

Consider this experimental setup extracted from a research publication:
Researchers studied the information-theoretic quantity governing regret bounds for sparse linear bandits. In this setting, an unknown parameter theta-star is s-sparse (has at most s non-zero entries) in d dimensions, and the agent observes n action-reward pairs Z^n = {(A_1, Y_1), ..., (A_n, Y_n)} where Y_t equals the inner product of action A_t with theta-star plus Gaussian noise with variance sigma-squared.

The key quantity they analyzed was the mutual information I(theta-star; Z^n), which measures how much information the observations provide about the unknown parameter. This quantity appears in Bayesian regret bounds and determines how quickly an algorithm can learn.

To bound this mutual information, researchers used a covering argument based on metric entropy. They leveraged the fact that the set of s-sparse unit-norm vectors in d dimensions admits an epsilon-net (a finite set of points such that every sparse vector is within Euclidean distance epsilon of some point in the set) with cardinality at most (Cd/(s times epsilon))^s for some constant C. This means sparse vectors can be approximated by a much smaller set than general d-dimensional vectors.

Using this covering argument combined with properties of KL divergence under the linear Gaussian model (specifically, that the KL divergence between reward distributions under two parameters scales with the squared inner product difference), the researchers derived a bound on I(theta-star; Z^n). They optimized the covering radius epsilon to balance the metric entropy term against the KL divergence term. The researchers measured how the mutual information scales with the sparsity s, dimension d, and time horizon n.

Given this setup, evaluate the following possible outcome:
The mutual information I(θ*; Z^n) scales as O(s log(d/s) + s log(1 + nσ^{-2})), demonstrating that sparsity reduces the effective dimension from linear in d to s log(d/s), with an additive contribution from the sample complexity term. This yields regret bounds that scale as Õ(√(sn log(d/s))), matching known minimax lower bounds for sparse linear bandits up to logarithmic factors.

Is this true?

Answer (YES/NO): NO